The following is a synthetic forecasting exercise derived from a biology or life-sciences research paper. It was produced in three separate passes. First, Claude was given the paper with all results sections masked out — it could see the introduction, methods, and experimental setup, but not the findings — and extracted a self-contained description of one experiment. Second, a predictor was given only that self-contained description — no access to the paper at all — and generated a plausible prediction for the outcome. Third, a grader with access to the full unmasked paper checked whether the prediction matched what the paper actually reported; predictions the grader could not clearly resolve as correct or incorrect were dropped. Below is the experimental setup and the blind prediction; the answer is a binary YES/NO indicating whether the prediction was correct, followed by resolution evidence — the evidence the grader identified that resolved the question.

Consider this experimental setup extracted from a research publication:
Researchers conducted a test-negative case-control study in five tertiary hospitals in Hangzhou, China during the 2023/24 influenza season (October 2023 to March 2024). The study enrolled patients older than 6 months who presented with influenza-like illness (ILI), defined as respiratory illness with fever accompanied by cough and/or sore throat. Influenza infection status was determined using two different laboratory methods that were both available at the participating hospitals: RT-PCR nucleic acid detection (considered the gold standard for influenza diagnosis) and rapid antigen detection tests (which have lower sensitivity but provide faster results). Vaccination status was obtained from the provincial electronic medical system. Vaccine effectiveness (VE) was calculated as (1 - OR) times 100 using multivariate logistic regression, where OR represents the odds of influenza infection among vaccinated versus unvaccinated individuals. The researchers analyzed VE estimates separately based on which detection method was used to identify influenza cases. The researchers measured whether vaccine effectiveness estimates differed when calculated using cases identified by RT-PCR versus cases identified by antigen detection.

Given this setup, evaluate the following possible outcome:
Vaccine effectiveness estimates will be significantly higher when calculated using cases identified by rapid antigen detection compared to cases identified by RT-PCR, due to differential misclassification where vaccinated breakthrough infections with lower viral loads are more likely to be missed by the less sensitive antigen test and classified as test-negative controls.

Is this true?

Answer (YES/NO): NO